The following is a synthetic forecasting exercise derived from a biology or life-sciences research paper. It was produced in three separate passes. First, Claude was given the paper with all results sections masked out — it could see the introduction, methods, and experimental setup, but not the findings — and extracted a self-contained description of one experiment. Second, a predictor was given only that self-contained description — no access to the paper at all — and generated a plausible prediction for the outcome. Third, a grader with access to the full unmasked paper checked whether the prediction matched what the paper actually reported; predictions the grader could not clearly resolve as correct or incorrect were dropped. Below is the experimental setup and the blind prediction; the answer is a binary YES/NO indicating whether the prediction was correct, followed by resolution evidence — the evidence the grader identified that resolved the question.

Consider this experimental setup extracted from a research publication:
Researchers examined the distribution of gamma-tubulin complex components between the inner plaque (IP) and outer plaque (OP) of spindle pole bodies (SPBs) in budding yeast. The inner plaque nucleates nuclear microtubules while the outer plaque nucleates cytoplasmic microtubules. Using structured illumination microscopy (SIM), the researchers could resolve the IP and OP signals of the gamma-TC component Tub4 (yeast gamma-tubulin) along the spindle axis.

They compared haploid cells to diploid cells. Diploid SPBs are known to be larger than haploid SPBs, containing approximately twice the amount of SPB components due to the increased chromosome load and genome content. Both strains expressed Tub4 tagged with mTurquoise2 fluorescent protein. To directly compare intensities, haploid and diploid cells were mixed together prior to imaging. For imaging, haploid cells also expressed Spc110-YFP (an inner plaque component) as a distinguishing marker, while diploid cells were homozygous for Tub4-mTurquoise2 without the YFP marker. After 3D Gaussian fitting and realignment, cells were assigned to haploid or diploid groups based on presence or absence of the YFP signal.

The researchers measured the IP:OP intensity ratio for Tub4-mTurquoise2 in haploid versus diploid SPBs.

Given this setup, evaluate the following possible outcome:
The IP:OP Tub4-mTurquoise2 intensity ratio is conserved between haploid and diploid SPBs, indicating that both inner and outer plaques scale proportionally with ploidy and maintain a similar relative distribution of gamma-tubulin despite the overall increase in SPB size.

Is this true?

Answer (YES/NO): YES